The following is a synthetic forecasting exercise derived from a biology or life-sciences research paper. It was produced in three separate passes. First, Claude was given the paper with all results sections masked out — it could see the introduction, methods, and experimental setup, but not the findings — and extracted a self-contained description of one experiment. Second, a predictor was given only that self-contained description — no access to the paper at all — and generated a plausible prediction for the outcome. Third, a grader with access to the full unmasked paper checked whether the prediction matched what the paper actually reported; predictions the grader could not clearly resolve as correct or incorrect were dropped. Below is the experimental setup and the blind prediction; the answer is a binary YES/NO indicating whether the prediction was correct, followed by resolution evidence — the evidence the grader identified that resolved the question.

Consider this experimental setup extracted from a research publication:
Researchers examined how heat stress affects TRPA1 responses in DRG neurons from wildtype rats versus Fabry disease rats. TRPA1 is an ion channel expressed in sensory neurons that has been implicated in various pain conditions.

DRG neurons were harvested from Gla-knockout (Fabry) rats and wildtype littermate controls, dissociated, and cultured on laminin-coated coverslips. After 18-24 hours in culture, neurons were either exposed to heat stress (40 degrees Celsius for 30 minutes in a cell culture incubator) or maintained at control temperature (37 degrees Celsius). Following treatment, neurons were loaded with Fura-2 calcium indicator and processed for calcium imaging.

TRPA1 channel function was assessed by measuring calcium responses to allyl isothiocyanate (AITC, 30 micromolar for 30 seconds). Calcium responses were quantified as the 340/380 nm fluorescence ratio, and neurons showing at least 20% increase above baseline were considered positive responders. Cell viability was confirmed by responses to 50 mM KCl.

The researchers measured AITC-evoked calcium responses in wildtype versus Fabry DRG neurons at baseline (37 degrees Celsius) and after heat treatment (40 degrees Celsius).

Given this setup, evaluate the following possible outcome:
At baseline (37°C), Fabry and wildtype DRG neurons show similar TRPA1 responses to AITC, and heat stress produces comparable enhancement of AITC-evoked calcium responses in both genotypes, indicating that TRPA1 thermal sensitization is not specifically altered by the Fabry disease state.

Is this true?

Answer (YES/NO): NO